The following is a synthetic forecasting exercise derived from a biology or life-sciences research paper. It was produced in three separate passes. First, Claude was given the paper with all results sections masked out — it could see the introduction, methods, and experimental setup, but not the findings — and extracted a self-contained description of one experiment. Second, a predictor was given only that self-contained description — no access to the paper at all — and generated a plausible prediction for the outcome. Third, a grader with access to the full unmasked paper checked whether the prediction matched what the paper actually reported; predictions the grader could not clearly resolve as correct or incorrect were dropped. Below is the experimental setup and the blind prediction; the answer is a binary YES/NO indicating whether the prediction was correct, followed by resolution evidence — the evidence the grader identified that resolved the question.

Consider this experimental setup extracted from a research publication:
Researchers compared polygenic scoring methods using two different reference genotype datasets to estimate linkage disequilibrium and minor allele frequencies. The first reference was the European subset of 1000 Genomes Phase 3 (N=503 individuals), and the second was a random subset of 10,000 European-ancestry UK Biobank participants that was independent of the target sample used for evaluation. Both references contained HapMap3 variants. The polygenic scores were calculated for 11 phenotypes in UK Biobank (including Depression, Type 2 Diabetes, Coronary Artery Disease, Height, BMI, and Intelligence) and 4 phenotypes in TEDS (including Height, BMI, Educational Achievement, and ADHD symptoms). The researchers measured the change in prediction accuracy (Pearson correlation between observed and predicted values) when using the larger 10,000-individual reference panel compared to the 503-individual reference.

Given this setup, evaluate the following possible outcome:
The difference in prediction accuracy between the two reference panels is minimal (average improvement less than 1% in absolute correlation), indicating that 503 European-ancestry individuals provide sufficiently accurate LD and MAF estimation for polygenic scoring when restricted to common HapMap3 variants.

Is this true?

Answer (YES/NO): YES